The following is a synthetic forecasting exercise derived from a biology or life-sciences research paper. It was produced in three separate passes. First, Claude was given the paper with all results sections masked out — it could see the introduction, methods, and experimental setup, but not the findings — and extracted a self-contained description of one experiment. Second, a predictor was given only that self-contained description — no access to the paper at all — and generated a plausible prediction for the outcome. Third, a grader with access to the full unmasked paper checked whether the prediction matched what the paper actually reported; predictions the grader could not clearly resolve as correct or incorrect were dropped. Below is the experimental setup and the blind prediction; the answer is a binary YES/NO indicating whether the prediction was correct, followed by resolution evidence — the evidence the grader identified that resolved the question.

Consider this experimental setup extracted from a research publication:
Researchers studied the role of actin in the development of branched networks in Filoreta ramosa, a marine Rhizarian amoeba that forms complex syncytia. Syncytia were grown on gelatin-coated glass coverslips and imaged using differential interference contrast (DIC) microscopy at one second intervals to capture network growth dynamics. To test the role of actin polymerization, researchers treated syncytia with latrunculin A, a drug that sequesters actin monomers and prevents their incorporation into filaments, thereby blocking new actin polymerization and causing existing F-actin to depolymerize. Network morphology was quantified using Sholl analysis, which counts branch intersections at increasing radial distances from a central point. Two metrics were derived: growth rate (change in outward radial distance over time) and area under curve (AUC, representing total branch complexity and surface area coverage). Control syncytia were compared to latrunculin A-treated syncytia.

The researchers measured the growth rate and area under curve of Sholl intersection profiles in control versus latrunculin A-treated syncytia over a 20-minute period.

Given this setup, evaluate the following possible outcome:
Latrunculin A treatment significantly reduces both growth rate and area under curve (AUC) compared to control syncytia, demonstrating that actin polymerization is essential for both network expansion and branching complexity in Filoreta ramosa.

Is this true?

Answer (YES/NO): NO